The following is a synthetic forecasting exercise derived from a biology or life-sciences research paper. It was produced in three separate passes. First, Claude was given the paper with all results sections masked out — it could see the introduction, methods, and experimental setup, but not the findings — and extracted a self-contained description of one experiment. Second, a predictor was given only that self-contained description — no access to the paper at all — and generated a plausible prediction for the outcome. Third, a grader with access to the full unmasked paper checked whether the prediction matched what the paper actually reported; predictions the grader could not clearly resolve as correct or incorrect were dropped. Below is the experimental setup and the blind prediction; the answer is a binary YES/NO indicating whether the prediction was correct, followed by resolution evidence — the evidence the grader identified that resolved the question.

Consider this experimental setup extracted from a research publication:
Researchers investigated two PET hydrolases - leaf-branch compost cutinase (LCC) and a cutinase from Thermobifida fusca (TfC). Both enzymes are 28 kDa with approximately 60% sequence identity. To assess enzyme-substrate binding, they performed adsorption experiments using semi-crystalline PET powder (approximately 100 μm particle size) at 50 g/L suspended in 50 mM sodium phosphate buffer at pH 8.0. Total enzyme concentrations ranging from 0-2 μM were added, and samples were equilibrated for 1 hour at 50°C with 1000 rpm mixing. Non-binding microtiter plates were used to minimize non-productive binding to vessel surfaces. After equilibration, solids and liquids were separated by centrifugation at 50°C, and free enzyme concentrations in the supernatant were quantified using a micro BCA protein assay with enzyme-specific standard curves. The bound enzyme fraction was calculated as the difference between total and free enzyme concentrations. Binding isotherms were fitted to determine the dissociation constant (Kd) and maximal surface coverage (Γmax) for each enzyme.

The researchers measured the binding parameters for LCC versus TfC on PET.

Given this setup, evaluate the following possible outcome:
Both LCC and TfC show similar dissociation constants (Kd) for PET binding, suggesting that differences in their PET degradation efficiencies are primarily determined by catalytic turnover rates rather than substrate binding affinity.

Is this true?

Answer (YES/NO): NO